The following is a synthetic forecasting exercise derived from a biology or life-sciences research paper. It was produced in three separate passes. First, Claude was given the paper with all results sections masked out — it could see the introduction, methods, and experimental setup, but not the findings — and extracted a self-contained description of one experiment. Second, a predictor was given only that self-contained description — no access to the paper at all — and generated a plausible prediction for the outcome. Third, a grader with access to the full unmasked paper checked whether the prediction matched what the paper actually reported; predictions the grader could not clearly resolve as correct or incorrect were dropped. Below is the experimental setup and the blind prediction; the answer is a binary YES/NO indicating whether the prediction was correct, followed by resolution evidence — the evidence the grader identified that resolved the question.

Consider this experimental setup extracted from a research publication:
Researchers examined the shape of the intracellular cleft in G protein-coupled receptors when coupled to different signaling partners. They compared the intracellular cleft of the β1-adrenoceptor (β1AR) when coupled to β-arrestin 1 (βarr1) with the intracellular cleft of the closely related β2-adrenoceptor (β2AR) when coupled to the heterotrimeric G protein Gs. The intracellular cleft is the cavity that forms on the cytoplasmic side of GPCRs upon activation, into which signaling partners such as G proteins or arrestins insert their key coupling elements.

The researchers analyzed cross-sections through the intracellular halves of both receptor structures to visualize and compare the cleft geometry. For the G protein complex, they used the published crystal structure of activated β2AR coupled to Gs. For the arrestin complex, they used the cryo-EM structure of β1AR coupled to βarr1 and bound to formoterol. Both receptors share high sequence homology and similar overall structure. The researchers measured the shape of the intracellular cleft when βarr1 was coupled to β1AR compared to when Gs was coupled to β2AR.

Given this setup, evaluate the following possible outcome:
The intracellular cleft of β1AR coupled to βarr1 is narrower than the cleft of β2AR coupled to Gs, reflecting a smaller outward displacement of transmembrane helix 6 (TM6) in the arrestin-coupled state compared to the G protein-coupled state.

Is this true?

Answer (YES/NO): YES